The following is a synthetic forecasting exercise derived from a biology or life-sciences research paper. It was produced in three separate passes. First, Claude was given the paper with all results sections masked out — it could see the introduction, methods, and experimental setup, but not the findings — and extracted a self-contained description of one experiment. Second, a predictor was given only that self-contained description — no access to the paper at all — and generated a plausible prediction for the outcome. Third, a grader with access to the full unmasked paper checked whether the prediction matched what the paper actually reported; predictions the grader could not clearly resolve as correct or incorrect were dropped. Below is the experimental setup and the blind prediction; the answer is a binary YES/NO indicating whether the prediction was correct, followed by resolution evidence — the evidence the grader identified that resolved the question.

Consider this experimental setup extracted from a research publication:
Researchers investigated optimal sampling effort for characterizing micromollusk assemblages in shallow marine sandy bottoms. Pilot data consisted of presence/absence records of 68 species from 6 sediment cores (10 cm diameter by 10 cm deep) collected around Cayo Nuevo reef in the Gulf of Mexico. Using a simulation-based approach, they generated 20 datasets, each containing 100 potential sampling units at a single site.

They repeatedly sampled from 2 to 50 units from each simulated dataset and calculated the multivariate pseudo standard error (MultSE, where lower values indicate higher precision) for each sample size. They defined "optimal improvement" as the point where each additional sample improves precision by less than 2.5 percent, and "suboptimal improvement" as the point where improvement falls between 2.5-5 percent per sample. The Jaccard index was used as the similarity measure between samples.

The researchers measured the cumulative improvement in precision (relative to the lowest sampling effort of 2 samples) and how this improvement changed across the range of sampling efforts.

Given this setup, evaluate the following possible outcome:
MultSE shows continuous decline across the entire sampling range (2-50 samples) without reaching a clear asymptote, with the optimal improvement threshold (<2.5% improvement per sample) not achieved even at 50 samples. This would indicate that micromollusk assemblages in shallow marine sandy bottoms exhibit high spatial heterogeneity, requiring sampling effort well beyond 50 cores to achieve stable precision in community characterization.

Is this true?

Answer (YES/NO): NO